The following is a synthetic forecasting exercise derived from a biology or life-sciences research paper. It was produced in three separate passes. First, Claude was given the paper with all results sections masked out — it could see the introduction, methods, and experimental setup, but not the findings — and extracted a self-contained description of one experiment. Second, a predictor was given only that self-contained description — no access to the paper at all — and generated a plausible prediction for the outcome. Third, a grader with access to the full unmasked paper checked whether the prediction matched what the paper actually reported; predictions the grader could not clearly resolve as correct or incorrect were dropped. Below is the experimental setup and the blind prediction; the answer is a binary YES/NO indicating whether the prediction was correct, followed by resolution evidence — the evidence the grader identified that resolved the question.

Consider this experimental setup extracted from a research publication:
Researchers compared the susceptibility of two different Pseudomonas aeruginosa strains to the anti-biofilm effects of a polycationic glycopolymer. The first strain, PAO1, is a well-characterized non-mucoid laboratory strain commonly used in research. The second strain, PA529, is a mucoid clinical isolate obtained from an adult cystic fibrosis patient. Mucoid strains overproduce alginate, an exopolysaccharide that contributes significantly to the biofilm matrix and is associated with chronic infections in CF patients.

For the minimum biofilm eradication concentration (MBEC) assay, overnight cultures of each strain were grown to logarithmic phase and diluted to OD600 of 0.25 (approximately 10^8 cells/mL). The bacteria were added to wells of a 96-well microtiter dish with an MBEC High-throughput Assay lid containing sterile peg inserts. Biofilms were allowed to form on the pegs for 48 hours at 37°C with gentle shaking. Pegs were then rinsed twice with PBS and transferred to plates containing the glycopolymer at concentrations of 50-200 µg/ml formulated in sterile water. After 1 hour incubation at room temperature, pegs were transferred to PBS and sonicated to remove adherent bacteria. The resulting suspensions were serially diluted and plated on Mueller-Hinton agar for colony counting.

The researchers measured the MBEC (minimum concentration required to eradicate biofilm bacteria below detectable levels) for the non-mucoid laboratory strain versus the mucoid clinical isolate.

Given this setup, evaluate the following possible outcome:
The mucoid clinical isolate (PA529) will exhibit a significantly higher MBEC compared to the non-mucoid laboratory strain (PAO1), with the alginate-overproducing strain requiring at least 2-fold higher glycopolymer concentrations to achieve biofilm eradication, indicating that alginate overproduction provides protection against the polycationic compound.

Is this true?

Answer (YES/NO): NO